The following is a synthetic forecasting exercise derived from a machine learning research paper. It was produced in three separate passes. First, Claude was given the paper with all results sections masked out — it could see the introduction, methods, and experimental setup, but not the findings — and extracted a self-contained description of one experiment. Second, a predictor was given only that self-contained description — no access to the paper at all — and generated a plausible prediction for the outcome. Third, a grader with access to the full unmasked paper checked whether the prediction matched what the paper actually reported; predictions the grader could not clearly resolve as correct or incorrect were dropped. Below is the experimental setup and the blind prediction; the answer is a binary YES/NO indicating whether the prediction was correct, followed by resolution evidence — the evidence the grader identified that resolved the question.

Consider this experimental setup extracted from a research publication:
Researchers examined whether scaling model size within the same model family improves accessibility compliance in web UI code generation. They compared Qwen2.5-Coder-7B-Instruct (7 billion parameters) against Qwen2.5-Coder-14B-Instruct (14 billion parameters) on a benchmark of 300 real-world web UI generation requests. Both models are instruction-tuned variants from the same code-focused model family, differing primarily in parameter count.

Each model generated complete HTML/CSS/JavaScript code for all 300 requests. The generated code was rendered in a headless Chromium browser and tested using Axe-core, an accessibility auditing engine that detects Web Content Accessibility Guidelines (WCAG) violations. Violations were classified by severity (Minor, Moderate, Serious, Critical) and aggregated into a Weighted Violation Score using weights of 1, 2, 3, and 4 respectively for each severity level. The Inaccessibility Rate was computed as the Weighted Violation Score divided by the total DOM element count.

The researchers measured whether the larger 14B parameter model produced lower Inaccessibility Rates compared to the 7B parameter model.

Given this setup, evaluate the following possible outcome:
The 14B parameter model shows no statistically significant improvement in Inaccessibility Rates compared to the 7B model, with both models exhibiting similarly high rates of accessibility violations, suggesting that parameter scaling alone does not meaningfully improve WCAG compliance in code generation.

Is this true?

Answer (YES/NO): NO